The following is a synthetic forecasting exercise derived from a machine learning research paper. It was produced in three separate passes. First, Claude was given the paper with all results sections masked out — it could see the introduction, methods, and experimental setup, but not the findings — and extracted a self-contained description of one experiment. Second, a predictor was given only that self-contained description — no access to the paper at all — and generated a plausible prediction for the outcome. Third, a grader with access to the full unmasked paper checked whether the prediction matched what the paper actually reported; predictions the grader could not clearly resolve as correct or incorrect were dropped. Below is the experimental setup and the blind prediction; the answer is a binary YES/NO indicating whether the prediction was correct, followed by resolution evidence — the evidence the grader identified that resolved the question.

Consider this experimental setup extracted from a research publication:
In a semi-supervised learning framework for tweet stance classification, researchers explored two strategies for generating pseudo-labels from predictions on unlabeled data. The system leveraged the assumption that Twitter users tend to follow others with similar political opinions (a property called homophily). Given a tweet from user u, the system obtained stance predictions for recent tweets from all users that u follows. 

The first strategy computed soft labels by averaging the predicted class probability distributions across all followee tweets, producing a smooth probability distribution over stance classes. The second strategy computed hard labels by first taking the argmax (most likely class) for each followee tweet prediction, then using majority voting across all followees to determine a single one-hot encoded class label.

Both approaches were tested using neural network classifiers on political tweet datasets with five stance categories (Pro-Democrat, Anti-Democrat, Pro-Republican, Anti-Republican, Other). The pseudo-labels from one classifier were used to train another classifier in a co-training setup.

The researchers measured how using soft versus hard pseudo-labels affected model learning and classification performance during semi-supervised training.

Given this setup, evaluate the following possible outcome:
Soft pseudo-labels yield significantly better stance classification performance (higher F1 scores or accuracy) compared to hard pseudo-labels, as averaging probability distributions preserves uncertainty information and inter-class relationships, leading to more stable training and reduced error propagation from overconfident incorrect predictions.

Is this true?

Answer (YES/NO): NO